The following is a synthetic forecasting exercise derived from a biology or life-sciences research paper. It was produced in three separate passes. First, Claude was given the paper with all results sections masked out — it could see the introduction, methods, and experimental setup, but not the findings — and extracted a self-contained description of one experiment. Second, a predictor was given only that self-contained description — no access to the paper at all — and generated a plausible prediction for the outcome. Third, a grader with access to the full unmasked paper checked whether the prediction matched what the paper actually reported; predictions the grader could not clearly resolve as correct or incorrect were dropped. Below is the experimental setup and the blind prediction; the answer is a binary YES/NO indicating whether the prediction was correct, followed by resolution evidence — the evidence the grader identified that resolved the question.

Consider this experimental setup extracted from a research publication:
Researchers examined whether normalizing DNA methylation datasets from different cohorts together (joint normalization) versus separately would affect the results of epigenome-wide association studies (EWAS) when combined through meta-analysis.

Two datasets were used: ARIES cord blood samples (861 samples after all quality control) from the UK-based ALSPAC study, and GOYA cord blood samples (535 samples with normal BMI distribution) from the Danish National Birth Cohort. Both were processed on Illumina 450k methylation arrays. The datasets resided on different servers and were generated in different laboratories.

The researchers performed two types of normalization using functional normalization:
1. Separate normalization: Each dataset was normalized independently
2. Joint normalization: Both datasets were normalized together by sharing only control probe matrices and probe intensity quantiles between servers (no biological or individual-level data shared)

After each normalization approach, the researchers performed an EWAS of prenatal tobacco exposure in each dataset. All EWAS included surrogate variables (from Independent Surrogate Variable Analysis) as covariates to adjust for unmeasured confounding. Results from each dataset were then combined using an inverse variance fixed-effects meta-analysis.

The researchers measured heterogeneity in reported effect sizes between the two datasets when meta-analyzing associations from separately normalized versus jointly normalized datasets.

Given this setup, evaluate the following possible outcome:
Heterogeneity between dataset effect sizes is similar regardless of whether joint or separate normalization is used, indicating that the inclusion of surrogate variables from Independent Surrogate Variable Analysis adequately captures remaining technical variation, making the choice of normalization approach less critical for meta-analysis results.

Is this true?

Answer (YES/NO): NO